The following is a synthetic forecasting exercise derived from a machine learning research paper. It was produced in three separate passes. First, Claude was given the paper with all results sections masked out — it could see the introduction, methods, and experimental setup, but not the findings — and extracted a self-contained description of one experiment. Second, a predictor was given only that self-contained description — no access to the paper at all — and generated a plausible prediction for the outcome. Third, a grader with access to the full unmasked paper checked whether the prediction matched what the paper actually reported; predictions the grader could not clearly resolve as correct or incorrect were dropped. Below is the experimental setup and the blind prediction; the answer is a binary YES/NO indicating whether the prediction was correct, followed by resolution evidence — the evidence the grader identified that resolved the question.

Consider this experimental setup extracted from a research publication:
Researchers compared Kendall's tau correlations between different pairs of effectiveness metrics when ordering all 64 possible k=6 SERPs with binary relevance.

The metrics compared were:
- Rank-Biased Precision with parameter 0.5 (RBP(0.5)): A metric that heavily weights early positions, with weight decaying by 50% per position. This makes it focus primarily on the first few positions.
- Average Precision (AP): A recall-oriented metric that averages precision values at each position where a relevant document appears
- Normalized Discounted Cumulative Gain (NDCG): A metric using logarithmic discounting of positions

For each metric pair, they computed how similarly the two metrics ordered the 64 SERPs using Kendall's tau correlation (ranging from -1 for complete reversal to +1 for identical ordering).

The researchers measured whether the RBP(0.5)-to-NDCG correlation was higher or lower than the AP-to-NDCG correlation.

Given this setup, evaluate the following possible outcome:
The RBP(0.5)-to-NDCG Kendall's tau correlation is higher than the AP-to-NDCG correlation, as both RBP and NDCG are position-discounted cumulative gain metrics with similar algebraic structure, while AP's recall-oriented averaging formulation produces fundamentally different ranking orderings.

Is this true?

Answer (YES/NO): NO